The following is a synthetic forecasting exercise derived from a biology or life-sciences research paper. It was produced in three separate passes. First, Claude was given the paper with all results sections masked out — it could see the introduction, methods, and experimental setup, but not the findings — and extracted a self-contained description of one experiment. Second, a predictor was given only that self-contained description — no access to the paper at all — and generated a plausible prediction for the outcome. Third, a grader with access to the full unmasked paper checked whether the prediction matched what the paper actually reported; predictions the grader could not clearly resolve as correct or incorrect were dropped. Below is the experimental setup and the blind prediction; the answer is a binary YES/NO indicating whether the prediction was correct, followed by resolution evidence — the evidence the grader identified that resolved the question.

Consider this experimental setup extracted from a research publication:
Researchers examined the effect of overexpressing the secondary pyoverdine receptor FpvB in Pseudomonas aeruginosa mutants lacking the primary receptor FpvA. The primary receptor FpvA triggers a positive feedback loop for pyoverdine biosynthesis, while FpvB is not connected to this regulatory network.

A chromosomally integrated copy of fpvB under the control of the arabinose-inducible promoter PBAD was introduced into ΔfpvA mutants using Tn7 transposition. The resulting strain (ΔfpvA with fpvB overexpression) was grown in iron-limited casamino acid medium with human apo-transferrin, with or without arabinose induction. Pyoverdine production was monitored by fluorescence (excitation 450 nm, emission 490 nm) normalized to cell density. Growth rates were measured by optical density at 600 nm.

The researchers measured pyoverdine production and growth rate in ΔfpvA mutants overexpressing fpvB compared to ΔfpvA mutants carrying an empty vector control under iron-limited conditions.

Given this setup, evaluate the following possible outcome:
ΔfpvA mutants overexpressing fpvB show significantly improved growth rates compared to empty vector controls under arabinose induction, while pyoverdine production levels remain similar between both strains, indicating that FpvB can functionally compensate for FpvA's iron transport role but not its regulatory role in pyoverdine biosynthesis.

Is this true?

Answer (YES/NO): NO